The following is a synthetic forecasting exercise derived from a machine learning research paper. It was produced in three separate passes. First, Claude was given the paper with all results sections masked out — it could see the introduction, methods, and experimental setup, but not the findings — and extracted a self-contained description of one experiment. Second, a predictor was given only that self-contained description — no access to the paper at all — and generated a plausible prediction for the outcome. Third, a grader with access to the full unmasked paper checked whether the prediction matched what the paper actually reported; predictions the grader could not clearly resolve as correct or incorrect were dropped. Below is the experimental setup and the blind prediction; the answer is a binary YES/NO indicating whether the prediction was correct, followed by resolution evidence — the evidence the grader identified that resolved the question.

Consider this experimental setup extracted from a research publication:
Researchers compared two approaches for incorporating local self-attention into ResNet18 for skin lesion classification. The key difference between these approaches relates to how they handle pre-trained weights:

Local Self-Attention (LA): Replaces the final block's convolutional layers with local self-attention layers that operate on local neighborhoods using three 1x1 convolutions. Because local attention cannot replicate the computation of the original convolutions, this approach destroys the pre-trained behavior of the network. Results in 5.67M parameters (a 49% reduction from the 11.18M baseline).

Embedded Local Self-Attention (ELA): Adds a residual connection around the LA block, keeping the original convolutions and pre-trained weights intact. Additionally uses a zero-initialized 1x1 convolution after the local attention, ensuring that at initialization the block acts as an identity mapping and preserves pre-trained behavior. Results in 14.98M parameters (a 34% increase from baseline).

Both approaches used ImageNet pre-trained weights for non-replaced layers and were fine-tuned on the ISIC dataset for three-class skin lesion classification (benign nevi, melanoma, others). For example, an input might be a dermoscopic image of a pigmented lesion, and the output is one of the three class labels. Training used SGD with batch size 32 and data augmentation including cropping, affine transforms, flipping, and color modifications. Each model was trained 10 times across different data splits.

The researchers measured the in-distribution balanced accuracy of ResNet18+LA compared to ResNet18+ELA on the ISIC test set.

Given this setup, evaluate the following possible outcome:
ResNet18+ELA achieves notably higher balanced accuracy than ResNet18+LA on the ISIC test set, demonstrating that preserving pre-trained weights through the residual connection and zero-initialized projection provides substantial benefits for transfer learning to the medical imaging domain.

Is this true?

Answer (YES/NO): NO